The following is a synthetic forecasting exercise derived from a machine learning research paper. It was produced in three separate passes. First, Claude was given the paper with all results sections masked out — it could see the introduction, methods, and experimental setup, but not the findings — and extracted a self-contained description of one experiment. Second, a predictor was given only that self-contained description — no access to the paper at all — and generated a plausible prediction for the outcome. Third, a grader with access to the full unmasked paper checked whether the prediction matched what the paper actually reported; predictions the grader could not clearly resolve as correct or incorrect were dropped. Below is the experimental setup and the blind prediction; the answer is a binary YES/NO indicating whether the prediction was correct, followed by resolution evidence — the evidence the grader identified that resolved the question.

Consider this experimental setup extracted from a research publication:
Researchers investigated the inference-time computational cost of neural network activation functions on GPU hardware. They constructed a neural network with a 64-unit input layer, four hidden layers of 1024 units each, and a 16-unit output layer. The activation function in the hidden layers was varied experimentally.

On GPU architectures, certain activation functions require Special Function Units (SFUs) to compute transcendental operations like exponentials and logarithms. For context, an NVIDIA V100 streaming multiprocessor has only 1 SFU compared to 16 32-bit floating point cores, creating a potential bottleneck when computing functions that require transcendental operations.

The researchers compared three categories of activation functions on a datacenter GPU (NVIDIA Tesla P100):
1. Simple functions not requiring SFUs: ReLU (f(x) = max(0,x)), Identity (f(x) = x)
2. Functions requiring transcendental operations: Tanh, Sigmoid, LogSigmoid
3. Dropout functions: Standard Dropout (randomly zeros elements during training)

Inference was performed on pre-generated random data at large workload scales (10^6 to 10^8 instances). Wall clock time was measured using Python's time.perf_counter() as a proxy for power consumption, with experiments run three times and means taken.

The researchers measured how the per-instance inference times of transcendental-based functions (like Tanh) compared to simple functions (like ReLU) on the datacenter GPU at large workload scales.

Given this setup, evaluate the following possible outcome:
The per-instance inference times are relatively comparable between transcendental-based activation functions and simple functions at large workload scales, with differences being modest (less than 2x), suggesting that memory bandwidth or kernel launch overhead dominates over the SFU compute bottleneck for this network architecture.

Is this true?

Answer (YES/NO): NO